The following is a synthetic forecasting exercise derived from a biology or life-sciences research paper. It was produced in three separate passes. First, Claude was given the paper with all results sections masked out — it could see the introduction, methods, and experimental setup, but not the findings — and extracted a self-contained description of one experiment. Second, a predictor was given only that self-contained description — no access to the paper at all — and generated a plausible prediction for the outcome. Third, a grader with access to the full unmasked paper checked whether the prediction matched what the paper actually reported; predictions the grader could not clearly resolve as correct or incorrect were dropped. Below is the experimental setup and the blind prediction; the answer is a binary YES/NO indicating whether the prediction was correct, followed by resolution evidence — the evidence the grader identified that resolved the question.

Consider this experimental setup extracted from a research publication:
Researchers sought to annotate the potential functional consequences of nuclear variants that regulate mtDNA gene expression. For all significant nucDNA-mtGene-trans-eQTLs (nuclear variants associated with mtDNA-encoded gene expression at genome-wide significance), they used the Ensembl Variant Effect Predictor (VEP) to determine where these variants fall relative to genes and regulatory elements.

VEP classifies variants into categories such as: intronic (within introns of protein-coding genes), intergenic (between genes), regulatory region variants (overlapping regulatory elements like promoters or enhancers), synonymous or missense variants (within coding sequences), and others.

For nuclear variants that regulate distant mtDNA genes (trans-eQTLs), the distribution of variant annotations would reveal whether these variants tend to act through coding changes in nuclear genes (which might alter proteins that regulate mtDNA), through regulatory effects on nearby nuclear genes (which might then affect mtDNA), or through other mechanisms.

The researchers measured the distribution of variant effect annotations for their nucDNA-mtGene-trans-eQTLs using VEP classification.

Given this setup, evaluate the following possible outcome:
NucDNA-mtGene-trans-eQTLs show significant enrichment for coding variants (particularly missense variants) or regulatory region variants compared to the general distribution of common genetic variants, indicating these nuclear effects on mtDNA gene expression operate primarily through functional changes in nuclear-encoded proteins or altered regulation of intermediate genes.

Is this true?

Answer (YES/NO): NO